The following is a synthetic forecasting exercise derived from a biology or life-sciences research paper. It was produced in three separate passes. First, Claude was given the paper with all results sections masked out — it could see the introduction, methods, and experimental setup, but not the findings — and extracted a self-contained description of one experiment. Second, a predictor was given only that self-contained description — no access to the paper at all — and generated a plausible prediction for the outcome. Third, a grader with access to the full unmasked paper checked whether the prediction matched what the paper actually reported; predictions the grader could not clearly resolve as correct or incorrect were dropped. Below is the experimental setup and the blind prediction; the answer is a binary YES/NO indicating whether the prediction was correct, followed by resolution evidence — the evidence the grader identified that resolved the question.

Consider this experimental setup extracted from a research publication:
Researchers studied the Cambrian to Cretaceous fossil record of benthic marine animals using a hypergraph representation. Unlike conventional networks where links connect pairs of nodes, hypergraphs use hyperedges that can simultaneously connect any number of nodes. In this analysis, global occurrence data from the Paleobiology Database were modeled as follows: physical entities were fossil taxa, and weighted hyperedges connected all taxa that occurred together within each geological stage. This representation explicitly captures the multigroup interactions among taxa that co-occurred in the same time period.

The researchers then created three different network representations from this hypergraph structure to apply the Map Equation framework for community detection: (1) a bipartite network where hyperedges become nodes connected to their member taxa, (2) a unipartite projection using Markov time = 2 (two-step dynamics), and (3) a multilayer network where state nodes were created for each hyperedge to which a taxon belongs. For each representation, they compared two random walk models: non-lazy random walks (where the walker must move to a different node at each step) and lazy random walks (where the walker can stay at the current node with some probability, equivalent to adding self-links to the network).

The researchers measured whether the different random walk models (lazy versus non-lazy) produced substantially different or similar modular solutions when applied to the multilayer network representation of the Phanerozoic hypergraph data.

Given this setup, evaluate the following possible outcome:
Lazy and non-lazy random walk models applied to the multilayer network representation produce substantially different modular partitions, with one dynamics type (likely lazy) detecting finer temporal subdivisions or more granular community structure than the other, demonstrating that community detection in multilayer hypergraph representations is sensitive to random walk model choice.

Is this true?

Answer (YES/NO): NO